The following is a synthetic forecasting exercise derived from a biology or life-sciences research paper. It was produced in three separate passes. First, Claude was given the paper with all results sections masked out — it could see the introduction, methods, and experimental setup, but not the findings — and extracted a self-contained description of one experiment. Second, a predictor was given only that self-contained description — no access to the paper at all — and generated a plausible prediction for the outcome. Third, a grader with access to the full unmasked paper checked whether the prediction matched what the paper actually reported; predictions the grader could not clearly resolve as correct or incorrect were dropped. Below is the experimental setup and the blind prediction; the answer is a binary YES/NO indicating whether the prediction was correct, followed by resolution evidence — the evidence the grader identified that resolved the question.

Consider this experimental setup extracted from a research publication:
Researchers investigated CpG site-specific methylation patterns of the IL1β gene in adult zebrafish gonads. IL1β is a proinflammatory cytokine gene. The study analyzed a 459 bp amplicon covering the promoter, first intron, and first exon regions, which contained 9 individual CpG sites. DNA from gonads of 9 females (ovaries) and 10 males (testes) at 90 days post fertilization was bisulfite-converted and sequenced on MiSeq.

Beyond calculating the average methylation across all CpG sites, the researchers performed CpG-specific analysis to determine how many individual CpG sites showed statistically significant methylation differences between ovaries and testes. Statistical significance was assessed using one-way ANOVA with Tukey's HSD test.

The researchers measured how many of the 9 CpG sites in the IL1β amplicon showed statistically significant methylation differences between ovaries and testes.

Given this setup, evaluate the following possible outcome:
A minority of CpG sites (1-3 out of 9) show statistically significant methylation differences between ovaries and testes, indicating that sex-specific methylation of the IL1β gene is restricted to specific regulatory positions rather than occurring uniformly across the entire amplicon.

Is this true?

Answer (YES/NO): NO